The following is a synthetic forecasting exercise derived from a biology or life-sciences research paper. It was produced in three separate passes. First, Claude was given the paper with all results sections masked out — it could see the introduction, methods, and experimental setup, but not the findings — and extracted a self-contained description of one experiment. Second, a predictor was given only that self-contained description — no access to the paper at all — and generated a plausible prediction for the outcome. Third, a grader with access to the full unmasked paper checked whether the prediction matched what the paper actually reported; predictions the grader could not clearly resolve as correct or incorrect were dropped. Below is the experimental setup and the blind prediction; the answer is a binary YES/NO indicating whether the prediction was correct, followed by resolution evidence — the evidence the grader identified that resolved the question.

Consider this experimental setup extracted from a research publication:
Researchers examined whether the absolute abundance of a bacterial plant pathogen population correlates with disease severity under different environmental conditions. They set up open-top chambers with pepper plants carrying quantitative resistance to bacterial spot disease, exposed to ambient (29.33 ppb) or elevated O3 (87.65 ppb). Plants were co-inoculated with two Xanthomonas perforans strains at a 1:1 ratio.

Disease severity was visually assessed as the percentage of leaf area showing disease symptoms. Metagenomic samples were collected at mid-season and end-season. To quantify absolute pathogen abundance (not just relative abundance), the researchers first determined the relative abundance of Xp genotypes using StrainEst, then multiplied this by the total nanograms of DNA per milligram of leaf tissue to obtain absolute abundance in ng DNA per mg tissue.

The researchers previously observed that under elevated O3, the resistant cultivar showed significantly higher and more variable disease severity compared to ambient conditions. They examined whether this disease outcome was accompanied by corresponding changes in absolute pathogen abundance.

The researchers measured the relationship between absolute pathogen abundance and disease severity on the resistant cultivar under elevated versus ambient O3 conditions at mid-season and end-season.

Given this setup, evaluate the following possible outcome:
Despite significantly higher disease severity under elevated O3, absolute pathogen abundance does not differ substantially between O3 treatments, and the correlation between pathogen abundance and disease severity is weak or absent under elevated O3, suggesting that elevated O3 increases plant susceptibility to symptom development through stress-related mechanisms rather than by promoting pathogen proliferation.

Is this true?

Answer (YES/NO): YES